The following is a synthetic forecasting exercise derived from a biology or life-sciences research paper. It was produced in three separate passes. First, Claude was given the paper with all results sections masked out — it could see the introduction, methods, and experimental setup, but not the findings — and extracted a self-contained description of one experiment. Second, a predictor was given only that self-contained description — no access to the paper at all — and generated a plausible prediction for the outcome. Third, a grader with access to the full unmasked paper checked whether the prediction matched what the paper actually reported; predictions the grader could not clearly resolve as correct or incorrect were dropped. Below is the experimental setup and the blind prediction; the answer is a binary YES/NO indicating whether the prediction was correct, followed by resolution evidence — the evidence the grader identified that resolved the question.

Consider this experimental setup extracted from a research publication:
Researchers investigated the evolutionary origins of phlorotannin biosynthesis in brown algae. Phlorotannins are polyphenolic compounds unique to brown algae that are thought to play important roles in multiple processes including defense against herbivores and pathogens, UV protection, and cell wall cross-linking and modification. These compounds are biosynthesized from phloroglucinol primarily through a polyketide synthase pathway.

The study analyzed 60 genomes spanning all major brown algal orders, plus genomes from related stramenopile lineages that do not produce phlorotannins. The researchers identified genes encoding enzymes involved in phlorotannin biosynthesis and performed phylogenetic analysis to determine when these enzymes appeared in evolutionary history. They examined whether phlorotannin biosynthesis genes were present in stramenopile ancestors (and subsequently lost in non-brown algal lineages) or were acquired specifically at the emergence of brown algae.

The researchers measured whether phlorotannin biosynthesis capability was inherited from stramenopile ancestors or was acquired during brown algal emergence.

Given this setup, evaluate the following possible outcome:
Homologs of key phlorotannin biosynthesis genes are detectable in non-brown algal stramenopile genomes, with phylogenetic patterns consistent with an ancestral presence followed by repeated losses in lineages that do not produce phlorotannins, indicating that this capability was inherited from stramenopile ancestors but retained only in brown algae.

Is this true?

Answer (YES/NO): NO